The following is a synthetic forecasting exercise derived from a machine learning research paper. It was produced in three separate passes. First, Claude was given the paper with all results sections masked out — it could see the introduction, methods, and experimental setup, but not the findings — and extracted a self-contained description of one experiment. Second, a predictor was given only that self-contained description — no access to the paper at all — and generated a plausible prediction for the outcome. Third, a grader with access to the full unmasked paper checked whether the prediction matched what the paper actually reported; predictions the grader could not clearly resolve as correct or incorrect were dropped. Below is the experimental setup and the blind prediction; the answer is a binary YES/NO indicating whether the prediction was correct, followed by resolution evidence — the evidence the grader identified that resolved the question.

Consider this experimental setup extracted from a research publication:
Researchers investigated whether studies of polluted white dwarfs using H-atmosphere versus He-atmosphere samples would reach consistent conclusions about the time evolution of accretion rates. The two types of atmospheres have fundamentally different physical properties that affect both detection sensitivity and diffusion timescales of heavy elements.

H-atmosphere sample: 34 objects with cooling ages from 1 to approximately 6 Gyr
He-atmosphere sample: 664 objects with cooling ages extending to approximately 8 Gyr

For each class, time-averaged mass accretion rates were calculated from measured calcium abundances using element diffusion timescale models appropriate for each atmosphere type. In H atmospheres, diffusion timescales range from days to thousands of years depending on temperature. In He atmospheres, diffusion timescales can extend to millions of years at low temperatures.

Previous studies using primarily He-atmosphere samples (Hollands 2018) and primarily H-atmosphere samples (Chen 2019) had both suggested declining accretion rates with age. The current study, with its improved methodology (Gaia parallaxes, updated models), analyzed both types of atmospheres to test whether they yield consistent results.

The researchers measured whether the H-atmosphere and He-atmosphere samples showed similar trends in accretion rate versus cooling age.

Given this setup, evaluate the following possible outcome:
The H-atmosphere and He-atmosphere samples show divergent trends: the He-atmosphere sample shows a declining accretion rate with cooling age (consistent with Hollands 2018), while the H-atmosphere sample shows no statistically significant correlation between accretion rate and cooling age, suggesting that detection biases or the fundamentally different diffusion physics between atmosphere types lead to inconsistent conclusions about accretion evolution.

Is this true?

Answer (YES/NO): NO